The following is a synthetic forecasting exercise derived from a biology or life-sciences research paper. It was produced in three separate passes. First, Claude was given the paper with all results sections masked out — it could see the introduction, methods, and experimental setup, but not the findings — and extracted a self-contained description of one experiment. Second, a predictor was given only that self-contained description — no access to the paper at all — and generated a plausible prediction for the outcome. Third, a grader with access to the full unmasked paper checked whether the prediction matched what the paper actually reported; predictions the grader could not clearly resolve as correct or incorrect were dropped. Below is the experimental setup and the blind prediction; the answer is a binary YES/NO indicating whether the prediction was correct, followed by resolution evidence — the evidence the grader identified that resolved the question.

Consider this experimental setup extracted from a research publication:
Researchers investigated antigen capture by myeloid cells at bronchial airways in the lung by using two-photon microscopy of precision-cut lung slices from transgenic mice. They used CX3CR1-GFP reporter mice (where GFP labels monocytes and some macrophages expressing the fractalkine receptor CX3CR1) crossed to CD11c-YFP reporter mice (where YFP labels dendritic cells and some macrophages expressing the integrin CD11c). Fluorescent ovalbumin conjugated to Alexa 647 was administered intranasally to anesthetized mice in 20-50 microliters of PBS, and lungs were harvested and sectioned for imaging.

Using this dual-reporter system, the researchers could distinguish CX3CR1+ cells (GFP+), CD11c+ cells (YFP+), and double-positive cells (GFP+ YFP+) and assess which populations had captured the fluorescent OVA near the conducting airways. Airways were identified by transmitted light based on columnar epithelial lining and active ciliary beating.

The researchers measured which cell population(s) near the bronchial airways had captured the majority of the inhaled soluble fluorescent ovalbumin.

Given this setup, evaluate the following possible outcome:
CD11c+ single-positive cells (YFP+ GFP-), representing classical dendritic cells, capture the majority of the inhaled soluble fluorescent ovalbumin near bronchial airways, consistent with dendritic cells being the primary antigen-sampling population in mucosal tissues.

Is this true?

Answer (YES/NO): NO